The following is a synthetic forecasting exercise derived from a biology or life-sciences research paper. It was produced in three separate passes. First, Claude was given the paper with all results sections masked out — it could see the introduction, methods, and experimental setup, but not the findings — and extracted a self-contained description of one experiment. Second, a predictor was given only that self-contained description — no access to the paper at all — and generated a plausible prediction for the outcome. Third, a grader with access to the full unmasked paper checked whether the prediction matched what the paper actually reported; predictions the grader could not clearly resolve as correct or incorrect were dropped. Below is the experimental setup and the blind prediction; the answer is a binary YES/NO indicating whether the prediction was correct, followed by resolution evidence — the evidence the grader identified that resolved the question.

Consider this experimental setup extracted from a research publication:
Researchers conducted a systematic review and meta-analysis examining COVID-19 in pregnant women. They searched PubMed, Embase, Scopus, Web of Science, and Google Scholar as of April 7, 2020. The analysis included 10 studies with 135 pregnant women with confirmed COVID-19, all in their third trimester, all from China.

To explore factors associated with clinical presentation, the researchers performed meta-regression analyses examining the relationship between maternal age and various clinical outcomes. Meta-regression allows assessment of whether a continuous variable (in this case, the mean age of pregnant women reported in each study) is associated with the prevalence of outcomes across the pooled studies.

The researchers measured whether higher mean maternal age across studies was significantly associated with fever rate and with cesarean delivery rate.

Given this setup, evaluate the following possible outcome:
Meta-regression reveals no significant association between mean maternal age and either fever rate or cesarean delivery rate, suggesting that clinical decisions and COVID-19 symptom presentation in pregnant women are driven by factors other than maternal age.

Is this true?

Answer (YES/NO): NO